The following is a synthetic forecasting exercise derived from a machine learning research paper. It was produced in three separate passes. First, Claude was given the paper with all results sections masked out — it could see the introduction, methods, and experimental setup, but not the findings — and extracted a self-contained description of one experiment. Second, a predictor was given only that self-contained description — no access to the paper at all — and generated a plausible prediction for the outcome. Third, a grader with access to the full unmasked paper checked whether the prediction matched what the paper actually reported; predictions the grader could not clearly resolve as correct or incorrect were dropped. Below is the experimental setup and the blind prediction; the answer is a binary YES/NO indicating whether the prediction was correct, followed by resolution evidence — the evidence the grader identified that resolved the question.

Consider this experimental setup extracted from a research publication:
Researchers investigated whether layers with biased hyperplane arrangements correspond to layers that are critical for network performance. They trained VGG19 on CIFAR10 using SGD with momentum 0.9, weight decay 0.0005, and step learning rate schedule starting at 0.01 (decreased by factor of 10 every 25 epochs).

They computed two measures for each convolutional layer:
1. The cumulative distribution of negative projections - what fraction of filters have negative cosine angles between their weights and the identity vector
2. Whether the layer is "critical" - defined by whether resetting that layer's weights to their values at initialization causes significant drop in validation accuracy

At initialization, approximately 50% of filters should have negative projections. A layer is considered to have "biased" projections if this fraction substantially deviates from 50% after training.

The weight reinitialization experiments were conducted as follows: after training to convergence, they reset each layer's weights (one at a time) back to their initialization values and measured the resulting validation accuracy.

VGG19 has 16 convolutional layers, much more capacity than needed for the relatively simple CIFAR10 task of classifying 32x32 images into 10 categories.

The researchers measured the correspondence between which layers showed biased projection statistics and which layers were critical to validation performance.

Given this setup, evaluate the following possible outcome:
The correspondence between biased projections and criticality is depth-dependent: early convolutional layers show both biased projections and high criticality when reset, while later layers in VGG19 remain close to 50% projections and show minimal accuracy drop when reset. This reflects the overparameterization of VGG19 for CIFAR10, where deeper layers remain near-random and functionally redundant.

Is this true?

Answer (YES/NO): NO